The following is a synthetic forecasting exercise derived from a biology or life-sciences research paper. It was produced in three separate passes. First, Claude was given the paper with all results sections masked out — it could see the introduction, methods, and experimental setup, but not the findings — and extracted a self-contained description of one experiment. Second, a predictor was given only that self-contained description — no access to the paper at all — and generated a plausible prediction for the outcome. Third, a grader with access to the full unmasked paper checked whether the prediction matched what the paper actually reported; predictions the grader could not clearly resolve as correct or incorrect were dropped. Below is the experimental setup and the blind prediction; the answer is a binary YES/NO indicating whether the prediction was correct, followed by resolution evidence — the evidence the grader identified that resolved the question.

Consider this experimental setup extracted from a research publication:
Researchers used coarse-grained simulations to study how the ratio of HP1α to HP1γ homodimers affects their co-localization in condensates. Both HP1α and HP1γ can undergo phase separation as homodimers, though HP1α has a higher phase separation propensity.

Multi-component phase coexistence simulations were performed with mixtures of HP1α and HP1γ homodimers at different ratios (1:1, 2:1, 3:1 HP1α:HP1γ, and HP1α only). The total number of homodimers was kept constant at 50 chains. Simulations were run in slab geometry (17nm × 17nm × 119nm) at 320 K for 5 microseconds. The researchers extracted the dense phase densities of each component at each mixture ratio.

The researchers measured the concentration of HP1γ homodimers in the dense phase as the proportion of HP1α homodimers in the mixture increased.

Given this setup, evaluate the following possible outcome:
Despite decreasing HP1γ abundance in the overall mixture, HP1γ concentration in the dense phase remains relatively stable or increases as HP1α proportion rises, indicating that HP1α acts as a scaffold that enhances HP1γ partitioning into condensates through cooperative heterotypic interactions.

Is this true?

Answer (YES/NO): NO